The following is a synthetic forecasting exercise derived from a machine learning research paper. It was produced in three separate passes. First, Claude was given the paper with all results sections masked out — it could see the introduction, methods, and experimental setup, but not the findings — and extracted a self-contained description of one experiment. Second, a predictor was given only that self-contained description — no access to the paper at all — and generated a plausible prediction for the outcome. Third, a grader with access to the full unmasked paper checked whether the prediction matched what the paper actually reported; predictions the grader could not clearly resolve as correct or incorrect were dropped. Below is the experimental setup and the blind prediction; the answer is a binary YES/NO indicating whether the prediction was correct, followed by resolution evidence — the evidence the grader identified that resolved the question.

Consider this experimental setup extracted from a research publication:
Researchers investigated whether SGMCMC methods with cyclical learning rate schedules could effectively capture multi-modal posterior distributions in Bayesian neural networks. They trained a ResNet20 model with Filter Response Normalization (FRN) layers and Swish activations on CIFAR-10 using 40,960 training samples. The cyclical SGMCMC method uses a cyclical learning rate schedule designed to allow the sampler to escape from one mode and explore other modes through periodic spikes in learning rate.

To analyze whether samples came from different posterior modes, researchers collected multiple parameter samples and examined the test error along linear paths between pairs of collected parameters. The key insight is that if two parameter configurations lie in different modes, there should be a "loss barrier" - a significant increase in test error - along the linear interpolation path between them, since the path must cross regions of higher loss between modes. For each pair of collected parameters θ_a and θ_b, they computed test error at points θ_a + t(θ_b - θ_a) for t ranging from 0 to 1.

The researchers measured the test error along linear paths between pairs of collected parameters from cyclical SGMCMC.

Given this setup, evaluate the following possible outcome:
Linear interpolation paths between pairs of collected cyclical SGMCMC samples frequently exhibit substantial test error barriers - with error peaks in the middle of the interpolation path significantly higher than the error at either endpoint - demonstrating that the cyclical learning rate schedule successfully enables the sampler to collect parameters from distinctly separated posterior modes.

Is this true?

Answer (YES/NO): NO